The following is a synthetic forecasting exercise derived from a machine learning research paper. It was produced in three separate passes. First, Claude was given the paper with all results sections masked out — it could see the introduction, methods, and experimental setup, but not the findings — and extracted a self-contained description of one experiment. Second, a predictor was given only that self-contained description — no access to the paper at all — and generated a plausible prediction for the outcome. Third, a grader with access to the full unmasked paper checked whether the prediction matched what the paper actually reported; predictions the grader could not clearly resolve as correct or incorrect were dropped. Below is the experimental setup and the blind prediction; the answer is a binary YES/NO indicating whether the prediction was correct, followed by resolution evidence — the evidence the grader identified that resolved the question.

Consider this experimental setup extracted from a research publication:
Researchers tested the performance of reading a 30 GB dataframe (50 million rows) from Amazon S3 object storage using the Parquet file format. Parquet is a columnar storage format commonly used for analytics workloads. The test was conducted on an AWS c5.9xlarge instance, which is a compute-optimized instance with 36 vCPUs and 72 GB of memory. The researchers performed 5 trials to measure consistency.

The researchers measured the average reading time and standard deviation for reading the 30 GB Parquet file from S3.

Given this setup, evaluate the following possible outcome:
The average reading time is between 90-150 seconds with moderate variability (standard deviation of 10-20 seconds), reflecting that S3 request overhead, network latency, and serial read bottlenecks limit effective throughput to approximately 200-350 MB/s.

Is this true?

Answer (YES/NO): NO